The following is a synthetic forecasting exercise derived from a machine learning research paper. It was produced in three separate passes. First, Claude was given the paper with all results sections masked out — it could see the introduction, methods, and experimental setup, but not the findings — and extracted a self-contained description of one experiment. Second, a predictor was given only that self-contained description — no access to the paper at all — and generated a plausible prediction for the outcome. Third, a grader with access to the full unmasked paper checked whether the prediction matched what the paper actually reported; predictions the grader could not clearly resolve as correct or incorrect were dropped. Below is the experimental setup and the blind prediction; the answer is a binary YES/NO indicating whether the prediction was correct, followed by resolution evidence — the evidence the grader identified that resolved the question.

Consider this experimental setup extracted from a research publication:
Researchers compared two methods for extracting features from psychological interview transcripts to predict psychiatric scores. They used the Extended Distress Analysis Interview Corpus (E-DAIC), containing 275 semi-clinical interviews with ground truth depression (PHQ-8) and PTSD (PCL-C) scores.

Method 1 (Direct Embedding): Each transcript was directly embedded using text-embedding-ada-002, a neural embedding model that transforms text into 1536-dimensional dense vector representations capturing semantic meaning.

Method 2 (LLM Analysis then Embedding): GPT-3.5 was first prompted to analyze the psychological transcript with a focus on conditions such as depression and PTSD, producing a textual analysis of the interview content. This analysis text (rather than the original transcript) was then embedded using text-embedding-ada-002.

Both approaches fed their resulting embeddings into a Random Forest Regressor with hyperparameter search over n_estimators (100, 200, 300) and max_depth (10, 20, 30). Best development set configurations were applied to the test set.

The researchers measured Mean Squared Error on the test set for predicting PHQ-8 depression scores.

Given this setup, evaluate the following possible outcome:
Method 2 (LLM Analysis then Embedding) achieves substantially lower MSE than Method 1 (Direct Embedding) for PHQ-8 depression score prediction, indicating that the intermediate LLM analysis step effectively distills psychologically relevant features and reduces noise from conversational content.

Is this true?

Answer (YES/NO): NO